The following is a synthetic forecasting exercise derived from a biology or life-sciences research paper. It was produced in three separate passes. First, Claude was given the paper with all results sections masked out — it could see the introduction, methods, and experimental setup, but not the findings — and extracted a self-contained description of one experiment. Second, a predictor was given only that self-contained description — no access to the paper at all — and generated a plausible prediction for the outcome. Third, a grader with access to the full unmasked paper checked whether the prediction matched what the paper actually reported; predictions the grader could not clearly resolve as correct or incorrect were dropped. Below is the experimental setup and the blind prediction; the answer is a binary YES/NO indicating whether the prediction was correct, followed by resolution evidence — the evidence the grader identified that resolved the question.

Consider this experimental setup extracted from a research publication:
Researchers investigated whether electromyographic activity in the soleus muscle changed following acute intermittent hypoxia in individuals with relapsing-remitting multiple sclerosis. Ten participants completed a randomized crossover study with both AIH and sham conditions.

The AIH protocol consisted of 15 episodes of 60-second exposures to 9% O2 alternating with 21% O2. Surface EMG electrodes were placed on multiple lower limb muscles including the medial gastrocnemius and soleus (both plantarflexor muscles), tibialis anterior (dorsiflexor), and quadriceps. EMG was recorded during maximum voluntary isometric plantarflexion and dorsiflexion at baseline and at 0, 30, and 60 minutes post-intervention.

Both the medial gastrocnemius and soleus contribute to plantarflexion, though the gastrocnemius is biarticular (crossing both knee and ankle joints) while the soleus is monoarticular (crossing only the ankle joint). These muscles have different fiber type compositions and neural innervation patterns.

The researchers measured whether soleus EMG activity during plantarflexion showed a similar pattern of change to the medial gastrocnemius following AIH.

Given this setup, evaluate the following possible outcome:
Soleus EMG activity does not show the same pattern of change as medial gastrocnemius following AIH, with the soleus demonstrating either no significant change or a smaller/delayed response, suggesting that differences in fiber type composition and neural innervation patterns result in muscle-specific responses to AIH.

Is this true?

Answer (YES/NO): YES